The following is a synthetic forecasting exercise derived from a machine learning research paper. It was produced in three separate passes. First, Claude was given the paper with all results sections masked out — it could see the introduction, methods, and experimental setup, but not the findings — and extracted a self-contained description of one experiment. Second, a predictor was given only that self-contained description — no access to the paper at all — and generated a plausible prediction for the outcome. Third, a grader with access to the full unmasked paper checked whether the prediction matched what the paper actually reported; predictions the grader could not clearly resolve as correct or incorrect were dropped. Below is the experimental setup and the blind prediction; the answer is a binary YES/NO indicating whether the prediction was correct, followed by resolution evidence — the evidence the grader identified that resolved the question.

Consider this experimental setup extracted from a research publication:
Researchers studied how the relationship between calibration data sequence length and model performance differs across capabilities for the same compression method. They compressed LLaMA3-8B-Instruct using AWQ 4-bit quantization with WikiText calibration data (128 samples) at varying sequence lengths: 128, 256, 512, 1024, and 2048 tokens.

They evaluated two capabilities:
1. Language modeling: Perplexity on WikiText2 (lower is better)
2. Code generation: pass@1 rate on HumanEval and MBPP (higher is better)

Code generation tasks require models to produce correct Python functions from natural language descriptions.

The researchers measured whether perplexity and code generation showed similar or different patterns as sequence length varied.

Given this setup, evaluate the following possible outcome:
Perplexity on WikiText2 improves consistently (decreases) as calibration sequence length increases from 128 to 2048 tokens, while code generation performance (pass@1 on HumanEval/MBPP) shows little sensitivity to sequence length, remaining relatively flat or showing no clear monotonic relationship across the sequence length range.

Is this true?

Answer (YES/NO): NO